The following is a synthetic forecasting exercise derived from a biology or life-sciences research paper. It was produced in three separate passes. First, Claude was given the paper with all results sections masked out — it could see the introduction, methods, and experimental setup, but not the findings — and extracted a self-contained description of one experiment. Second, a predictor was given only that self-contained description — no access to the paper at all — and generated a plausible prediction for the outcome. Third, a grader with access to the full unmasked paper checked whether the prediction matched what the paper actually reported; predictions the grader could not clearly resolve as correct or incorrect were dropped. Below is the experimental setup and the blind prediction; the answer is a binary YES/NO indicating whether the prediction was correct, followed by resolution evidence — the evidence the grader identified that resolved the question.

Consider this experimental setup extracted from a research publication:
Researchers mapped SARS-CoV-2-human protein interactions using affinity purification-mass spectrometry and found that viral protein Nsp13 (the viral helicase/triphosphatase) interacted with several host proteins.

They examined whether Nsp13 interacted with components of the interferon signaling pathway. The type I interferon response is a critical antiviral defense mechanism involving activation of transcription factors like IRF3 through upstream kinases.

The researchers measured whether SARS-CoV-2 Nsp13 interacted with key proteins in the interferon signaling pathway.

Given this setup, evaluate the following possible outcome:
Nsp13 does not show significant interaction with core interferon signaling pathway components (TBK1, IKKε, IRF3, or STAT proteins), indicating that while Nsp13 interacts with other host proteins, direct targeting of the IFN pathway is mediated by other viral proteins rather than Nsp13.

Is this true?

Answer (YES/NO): NO